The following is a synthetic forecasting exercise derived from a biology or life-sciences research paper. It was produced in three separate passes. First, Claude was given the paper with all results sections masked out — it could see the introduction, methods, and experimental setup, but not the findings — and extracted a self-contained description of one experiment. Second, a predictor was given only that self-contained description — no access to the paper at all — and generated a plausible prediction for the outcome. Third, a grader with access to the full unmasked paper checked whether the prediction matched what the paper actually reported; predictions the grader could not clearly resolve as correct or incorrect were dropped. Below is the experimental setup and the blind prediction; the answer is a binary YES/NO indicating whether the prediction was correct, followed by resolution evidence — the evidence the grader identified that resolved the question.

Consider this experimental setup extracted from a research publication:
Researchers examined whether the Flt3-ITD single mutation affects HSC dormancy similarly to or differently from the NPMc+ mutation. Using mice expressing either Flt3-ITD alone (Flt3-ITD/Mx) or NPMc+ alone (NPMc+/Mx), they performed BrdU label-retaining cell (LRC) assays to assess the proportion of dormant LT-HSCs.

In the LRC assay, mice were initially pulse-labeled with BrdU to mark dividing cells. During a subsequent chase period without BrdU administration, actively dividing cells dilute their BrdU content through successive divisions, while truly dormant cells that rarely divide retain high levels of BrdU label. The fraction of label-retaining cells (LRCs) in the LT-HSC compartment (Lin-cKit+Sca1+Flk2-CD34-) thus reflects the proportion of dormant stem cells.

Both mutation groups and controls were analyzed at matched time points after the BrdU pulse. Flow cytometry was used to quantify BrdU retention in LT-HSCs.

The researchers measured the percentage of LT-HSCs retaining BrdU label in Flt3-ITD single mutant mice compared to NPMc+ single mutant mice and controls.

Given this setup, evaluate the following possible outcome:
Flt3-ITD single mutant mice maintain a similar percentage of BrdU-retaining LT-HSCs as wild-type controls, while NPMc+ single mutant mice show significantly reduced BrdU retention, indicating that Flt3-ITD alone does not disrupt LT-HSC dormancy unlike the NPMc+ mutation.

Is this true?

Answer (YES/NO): NO